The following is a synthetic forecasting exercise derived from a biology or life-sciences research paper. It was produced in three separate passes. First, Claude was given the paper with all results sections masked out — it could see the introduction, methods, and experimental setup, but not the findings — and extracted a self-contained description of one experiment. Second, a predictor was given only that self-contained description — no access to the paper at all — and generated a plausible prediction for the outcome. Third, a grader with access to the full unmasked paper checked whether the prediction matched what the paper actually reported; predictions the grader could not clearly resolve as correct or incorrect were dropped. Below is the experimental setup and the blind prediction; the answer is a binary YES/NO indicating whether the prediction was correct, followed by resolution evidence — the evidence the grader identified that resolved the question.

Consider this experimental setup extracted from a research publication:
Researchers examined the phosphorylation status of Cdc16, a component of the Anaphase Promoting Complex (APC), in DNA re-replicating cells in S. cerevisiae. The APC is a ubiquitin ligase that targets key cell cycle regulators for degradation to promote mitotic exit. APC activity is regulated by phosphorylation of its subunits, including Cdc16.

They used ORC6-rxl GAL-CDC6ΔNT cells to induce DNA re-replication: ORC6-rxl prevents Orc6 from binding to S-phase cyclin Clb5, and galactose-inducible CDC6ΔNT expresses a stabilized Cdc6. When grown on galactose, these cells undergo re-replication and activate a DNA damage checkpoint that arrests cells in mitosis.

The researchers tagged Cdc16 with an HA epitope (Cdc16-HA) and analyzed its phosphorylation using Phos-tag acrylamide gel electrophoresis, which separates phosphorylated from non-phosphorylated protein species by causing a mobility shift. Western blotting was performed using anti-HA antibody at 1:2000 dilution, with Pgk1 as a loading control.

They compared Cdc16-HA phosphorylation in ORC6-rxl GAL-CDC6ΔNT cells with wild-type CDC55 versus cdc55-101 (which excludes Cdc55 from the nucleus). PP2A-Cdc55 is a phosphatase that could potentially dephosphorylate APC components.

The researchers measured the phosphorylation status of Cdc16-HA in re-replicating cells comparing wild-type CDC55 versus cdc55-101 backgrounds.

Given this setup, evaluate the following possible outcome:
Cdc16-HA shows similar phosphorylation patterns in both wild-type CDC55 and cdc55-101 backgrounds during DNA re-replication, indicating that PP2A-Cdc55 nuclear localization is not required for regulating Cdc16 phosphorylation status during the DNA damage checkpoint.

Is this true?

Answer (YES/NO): NO